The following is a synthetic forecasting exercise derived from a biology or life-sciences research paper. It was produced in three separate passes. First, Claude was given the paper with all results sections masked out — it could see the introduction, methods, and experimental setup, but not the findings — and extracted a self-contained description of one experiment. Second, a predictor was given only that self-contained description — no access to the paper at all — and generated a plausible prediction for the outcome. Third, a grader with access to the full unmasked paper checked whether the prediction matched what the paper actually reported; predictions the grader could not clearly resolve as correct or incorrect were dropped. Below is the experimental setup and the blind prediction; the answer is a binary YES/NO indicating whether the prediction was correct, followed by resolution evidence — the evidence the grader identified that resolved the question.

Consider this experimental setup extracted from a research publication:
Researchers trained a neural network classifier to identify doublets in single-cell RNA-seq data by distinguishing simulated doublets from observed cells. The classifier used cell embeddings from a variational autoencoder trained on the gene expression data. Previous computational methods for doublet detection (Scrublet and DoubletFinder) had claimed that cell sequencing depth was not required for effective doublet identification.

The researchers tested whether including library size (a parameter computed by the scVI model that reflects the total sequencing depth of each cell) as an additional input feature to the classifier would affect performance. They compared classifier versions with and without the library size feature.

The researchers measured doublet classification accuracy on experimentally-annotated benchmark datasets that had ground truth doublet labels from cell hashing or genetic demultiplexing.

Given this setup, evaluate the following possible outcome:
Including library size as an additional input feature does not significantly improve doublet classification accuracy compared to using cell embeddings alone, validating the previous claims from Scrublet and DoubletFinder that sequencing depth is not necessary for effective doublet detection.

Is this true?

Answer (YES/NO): NO